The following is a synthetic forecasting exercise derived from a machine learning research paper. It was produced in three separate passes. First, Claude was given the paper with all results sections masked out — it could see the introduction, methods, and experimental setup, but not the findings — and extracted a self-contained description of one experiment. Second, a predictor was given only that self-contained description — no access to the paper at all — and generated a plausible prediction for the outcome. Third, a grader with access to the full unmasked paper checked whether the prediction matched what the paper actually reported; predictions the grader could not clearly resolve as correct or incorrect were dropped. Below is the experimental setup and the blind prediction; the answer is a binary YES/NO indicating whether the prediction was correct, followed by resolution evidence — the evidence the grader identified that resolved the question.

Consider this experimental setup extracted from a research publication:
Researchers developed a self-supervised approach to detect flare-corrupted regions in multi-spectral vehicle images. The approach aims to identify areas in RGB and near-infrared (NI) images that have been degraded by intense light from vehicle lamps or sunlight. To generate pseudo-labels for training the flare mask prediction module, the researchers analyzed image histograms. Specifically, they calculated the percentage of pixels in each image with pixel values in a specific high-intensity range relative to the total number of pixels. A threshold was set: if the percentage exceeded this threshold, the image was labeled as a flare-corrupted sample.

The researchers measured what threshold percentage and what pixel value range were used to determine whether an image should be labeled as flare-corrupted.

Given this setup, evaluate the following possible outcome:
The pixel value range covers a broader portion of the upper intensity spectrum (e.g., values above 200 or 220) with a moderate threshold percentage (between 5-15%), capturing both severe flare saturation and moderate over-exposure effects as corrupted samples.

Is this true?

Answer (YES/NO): NO